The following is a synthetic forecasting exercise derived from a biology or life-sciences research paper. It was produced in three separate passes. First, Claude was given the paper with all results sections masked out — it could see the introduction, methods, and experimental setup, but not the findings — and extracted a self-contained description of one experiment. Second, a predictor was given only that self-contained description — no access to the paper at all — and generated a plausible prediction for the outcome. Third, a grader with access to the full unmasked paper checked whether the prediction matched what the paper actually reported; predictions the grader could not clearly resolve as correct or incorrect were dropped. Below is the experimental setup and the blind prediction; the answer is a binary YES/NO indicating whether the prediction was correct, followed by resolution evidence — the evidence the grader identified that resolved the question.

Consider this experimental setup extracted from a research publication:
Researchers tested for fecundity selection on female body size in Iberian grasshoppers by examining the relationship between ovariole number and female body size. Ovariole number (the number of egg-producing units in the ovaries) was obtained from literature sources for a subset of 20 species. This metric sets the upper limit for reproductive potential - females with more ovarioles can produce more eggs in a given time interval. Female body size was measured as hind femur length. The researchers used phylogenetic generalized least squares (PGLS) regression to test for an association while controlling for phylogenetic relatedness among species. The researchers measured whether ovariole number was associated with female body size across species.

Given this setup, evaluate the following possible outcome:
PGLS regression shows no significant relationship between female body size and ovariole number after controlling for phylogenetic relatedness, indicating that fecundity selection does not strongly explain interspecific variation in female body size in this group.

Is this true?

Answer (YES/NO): YES